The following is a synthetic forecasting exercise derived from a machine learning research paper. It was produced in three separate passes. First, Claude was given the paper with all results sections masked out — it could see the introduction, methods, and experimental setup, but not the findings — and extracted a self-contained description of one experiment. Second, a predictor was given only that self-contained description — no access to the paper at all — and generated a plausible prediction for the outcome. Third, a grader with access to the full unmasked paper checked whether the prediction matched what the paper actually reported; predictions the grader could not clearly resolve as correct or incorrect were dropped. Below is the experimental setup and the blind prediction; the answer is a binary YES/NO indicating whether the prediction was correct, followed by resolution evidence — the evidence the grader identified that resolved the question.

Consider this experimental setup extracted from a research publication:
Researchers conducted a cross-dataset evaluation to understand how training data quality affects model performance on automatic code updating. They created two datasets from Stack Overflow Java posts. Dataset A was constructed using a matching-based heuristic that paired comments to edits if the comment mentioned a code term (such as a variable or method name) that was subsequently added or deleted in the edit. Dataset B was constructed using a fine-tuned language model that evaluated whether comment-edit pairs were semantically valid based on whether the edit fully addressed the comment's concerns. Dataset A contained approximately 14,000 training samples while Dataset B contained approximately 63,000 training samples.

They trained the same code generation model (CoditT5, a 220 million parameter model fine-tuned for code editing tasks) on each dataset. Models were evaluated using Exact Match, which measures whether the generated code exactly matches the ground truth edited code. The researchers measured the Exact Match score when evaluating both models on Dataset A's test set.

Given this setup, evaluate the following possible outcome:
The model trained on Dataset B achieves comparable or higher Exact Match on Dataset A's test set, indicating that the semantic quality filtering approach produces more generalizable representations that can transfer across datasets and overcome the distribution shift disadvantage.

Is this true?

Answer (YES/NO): YES